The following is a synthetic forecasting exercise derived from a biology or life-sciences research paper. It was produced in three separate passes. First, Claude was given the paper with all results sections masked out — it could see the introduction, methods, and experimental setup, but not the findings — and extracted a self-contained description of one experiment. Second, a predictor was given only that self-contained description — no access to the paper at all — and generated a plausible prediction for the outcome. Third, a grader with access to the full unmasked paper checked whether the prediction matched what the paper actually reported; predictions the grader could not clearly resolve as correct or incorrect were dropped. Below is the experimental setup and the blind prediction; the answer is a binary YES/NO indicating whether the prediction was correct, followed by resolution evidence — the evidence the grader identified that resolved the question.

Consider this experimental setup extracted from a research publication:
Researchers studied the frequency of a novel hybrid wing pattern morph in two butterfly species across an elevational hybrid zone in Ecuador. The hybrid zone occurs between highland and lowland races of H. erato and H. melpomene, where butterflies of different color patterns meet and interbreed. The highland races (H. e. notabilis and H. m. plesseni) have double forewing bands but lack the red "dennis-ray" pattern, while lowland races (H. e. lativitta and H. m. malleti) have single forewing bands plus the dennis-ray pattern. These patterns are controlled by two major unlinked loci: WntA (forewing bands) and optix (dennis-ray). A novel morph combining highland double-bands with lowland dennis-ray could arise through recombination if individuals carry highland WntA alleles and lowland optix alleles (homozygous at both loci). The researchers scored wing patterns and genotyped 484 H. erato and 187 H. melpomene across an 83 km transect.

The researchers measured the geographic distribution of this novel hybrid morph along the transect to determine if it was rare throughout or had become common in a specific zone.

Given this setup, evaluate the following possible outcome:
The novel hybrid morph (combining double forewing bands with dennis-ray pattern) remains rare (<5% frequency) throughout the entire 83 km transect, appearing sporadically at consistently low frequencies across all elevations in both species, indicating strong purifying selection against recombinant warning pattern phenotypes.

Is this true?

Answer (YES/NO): NO